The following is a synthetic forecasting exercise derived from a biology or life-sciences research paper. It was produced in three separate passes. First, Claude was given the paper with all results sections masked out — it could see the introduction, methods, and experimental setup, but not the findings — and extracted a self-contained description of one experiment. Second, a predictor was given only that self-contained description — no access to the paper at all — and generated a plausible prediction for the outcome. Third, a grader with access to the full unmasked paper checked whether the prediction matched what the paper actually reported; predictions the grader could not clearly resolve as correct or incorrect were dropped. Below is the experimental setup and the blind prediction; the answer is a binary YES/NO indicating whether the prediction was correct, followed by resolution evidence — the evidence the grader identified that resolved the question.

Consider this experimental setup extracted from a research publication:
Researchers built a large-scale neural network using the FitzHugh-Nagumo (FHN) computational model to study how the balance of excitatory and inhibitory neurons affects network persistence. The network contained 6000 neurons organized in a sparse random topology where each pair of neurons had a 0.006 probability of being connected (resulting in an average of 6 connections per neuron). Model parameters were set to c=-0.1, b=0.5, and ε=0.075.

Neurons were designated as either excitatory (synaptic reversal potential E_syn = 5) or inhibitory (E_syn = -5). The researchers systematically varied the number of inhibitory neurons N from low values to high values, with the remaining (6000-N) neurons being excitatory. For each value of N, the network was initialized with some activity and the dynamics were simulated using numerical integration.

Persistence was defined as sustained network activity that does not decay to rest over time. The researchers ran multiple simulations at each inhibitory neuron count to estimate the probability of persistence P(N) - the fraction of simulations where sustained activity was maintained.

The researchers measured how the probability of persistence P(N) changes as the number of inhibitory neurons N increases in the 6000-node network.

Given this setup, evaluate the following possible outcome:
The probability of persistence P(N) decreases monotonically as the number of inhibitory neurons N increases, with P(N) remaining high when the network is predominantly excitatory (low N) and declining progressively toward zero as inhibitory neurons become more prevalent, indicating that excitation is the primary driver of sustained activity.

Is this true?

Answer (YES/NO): NO